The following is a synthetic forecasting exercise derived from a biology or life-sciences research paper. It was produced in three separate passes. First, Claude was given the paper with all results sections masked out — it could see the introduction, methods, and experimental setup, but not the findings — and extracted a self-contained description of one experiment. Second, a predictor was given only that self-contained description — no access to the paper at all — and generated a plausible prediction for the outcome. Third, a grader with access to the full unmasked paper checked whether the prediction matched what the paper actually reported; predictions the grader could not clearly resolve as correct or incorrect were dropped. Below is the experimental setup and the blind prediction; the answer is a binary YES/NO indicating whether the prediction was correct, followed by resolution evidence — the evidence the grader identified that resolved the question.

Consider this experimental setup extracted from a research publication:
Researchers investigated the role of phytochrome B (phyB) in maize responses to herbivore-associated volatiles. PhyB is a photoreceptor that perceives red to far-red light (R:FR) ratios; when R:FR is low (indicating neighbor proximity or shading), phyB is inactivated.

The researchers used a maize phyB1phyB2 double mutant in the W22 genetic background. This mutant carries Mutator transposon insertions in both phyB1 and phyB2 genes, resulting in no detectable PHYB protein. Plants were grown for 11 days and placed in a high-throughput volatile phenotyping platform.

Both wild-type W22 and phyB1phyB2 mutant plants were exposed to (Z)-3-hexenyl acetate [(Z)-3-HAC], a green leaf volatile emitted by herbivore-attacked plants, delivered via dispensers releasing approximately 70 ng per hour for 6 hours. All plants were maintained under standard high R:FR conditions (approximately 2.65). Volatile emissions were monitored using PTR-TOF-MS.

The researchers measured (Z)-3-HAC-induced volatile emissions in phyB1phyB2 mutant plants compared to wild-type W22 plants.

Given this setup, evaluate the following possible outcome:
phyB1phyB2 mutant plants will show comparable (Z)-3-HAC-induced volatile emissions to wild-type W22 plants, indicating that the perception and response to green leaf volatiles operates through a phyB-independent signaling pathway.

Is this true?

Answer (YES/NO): NO